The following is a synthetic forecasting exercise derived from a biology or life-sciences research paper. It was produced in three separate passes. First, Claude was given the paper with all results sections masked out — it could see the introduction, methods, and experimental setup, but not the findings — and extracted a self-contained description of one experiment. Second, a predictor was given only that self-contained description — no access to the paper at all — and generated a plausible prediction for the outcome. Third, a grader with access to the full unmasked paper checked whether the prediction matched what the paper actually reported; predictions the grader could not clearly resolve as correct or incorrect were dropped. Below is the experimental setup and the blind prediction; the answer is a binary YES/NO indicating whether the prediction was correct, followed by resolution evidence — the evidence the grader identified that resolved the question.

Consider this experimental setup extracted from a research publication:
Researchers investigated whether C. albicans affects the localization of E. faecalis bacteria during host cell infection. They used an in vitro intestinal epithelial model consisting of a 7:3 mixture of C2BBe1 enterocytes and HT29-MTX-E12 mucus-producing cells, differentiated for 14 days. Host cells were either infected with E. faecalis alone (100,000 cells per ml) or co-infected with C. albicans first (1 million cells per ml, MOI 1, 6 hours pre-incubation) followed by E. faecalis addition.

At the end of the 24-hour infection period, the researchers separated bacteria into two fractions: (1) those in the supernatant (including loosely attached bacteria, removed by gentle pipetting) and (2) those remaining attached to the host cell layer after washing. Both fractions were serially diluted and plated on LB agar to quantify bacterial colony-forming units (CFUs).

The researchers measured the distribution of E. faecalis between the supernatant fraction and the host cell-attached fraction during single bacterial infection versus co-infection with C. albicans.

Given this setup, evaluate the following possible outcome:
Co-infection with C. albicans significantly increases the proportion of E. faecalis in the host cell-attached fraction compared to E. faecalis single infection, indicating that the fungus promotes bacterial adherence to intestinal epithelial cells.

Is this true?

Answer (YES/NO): YES